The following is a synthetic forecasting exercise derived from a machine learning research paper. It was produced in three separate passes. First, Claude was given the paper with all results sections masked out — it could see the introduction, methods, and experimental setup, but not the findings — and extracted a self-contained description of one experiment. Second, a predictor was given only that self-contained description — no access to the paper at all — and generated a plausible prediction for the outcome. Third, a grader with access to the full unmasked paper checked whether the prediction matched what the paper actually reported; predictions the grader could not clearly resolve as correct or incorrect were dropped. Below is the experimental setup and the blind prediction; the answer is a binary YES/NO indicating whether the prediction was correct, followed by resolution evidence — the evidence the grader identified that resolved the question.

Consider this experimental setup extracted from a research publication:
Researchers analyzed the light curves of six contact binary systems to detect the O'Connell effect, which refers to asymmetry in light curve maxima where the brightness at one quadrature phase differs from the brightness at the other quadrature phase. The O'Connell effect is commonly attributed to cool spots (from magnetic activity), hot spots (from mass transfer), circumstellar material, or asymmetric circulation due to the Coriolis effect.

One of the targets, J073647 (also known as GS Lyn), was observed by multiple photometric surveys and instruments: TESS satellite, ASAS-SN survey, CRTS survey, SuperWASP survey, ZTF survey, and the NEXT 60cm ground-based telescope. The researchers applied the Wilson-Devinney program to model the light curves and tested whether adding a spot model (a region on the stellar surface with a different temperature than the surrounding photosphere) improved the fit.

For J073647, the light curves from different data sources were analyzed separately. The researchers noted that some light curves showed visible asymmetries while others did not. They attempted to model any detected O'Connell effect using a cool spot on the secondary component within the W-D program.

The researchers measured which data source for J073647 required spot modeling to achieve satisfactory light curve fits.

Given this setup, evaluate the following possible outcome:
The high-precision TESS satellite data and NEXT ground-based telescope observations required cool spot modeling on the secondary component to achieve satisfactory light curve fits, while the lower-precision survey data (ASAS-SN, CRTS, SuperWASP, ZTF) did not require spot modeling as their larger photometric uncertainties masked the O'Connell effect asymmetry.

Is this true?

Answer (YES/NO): NO